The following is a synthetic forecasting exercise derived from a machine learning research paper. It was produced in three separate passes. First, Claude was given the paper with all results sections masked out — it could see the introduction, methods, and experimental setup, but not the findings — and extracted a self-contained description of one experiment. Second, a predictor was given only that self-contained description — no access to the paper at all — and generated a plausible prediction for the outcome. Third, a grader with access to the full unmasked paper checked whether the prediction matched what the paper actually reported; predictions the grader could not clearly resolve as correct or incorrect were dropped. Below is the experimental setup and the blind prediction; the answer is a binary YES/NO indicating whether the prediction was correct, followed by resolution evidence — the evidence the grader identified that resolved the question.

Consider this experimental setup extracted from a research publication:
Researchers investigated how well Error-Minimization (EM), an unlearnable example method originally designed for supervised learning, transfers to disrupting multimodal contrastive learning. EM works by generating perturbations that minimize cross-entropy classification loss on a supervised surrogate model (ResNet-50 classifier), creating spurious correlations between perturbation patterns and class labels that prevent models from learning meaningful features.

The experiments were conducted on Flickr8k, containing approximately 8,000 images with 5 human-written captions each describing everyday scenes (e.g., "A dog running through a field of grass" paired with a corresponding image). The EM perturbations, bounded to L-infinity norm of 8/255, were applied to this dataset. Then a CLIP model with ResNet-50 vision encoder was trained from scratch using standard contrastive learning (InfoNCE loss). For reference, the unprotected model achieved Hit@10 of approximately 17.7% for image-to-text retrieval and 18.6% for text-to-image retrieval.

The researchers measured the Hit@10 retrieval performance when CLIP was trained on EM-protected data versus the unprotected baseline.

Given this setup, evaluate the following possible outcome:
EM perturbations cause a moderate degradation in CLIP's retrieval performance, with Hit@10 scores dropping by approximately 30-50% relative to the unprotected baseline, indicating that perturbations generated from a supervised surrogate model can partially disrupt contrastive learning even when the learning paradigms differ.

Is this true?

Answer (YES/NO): NO